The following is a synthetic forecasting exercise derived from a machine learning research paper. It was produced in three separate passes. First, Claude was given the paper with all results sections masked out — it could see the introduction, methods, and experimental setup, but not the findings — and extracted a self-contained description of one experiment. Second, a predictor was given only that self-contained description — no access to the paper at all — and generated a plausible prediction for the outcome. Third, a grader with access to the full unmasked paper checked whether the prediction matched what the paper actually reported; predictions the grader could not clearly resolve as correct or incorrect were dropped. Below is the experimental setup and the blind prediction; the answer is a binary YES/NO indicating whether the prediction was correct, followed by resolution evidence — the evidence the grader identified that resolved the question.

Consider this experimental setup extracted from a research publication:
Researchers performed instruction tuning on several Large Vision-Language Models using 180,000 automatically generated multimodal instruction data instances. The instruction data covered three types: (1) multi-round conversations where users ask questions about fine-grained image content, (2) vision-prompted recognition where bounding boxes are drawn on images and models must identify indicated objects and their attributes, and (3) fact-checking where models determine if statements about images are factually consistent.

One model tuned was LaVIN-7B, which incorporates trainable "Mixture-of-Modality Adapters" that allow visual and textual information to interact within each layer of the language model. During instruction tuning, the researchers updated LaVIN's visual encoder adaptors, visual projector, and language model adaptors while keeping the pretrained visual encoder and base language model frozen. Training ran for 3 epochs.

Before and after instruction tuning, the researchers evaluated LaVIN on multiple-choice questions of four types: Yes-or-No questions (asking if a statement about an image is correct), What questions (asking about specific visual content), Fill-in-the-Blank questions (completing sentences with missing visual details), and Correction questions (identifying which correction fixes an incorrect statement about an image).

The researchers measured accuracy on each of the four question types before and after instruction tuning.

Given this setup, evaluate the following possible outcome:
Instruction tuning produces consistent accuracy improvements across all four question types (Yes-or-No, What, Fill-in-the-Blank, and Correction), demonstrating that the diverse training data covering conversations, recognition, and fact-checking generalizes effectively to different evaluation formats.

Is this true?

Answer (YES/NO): NO